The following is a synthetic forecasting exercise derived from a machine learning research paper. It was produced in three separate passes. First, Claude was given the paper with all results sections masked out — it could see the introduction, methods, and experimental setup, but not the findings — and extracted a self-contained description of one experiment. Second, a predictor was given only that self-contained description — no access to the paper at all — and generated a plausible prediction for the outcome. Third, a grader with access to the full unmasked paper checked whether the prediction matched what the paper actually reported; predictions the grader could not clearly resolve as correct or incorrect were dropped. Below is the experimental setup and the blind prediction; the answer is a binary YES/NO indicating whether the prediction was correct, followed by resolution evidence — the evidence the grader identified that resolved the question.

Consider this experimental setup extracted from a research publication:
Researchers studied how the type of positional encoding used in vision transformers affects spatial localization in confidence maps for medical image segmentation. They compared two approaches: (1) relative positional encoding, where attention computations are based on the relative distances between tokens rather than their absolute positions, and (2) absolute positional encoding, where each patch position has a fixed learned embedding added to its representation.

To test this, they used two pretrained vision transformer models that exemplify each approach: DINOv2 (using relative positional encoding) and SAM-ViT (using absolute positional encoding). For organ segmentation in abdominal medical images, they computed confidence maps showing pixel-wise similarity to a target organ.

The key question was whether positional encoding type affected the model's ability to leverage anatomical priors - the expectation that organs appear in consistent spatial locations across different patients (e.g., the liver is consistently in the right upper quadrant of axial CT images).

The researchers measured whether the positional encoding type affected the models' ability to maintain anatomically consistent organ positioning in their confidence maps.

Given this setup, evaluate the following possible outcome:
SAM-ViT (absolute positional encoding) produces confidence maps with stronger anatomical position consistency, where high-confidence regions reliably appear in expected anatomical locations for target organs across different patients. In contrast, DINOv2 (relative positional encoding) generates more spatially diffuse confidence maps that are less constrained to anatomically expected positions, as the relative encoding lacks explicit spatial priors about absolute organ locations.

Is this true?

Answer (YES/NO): YES